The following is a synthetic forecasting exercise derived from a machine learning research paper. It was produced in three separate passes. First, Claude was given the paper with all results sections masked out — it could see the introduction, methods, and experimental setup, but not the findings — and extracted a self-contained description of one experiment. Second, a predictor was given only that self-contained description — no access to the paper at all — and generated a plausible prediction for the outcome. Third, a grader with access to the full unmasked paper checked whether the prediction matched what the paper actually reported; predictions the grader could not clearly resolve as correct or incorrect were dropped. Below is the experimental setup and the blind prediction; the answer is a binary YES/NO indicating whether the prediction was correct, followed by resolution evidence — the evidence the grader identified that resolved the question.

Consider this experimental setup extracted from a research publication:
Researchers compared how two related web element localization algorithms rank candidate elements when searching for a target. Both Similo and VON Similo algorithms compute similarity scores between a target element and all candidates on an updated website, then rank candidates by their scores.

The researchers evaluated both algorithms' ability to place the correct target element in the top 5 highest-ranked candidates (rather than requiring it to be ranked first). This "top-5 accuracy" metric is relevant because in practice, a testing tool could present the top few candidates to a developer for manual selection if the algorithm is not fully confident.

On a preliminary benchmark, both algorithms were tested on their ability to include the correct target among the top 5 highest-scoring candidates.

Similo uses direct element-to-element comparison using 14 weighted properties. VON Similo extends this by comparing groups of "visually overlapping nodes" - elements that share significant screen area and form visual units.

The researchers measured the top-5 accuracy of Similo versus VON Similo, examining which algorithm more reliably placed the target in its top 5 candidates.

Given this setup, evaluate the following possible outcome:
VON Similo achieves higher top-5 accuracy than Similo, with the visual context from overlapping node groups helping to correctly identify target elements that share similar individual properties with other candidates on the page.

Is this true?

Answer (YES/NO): YES